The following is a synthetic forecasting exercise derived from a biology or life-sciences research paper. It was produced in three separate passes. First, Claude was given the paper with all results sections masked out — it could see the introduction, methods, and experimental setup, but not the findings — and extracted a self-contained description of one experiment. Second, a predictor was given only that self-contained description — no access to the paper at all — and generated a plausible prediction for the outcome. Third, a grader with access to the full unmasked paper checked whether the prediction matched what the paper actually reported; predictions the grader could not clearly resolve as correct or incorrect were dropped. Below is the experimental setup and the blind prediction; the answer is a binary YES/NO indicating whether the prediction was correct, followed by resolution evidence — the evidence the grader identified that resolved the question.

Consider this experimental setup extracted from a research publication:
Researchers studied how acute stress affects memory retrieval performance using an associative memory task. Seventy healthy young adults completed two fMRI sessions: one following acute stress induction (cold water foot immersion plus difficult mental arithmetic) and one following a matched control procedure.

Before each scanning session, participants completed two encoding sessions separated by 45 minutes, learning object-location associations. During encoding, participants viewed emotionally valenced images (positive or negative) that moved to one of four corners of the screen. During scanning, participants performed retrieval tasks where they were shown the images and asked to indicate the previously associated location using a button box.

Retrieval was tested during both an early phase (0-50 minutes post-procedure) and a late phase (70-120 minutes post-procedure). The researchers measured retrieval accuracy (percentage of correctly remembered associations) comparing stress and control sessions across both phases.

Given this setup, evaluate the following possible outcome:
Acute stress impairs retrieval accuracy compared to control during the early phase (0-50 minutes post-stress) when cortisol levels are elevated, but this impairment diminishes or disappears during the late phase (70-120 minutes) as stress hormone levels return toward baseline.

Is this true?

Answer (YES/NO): NO